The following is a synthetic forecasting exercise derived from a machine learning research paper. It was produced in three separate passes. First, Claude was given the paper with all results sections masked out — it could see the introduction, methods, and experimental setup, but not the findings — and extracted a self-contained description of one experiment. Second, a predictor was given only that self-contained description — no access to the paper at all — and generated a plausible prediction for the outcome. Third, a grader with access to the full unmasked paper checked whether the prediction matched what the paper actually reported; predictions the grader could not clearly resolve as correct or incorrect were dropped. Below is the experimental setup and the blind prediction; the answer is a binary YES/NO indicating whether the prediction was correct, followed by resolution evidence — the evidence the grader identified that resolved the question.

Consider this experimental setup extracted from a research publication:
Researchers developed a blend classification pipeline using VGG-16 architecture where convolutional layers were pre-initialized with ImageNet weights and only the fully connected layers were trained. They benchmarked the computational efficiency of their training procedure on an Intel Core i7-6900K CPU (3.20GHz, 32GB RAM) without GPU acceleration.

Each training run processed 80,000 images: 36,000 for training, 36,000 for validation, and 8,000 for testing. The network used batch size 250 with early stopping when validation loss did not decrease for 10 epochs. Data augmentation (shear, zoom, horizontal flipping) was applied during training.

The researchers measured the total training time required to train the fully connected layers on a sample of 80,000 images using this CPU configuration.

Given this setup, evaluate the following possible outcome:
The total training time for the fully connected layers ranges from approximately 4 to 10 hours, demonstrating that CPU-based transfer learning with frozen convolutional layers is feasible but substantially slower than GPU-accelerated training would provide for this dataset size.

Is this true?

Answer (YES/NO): NO